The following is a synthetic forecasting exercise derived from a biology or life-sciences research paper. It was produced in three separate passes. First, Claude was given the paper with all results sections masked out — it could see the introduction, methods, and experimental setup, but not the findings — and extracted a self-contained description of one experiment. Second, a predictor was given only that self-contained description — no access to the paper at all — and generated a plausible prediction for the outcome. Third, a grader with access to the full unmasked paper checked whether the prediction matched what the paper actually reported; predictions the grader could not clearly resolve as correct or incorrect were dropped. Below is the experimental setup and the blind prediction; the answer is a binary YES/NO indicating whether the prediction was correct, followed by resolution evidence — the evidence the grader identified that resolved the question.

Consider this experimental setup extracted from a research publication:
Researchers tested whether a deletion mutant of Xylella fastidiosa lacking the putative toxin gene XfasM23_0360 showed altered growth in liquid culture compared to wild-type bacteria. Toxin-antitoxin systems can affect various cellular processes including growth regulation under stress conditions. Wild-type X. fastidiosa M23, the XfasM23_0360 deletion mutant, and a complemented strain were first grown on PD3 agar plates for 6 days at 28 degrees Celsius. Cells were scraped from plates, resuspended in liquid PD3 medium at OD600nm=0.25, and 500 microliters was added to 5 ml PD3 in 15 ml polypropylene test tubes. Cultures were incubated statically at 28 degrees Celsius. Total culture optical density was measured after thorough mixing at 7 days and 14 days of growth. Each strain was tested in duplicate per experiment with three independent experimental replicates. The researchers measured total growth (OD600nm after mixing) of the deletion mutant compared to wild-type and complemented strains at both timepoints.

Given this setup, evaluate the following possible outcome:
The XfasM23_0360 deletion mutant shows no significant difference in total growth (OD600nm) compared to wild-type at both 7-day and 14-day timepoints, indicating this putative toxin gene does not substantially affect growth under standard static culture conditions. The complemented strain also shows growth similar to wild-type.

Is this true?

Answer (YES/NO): YES